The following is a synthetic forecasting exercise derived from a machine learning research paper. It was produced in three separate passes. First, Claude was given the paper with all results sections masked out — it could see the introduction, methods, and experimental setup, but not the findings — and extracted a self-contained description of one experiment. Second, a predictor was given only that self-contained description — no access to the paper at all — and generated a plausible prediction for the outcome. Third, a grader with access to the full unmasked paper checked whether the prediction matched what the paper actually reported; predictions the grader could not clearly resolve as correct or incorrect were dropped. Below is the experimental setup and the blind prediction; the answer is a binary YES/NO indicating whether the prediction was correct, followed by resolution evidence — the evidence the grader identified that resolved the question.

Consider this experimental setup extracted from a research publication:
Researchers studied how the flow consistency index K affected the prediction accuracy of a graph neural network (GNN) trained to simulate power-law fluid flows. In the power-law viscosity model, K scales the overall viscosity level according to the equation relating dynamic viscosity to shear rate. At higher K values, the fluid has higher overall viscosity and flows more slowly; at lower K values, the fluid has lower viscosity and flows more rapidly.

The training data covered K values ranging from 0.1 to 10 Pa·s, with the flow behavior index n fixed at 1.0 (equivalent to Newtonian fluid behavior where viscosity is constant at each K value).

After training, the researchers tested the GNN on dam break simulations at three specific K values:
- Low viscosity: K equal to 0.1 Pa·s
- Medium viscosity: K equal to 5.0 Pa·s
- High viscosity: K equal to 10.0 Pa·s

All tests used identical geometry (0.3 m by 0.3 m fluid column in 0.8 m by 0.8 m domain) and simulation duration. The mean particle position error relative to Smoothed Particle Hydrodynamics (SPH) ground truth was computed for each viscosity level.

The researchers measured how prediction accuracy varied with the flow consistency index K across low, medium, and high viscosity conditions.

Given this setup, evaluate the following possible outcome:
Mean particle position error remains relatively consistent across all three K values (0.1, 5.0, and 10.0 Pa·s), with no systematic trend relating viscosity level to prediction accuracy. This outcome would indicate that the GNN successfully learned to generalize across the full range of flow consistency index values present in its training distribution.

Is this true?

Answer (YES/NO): NO